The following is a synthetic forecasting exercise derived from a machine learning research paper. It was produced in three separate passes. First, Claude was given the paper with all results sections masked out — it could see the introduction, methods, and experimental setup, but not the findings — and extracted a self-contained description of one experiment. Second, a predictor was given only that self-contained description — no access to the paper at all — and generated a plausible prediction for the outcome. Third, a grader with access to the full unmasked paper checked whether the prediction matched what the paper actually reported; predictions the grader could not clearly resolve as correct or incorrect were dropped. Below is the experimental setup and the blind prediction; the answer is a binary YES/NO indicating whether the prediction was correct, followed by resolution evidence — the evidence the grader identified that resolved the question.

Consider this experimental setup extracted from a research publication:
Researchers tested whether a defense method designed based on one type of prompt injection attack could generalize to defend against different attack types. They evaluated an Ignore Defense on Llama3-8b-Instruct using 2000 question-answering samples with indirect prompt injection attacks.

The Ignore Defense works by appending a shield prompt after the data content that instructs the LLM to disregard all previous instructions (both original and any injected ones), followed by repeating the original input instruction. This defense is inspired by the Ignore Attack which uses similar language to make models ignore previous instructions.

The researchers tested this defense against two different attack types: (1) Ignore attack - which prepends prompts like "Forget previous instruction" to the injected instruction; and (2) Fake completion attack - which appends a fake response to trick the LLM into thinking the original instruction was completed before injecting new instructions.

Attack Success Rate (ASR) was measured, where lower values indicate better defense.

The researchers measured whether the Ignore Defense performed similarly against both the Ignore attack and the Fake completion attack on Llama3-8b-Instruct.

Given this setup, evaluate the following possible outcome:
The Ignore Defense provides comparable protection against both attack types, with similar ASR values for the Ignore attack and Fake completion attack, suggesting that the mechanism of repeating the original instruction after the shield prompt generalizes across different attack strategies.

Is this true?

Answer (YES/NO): YES